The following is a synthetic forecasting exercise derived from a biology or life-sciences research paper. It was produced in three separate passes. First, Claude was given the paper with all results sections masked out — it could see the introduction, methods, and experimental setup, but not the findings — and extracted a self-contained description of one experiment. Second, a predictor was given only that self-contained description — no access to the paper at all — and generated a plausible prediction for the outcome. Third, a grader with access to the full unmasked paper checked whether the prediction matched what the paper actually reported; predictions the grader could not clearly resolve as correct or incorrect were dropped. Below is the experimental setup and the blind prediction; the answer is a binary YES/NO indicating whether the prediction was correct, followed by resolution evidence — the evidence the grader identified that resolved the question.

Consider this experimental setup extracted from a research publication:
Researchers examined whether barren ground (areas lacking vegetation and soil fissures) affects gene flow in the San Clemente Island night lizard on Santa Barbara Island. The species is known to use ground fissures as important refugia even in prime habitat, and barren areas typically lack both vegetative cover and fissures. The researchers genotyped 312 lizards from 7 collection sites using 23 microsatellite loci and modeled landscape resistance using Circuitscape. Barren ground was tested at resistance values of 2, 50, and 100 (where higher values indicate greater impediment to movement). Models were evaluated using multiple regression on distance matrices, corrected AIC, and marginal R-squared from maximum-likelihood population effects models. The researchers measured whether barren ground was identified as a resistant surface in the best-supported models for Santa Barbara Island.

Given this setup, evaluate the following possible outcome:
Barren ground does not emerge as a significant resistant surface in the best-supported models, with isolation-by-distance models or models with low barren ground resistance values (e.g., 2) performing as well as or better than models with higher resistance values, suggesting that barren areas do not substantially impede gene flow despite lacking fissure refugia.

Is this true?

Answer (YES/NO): NO